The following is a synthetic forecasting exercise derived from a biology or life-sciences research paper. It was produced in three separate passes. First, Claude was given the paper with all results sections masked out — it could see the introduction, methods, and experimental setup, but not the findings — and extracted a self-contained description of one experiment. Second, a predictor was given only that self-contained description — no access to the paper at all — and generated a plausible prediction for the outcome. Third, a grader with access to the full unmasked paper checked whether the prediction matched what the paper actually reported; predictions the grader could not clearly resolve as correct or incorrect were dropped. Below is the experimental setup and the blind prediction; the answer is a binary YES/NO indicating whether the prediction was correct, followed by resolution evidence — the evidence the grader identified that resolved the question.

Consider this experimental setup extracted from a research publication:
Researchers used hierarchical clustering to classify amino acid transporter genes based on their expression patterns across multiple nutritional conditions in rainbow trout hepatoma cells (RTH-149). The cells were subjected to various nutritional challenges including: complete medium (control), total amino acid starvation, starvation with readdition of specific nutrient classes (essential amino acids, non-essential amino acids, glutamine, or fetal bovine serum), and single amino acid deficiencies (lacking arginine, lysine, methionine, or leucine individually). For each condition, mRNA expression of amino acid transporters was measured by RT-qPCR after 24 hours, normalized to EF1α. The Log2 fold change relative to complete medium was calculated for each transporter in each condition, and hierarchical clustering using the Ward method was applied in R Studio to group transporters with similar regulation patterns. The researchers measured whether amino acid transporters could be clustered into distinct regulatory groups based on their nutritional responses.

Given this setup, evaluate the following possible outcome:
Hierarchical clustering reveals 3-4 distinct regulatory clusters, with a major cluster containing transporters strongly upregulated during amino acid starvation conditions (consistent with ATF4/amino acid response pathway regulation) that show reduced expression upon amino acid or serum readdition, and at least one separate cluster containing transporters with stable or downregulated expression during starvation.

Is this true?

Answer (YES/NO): NO